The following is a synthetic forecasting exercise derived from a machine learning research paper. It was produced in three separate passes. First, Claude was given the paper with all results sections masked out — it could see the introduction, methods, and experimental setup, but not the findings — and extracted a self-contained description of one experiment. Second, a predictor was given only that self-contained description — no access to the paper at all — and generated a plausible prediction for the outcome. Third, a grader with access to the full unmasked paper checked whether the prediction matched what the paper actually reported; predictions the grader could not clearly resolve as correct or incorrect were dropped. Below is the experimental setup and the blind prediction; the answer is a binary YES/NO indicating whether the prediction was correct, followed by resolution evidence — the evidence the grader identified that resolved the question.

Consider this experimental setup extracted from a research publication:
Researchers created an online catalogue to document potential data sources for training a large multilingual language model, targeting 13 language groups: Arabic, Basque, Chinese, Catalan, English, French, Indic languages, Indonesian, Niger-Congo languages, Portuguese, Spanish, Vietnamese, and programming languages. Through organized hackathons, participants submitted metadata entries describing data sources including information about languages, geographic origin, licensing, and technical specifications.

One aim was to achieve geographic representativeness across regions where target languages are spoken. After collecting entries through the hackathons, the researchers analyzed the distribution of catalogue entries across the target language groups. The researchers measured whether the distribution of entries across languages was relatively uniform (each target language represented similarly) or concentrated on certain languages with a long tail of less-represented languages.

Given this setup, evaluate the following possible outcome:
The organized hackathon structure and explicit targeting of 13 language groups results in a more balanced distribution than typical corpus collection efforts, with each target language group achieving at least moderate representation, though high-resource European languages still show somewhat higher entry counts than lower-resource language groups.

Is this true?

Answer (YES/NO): YES